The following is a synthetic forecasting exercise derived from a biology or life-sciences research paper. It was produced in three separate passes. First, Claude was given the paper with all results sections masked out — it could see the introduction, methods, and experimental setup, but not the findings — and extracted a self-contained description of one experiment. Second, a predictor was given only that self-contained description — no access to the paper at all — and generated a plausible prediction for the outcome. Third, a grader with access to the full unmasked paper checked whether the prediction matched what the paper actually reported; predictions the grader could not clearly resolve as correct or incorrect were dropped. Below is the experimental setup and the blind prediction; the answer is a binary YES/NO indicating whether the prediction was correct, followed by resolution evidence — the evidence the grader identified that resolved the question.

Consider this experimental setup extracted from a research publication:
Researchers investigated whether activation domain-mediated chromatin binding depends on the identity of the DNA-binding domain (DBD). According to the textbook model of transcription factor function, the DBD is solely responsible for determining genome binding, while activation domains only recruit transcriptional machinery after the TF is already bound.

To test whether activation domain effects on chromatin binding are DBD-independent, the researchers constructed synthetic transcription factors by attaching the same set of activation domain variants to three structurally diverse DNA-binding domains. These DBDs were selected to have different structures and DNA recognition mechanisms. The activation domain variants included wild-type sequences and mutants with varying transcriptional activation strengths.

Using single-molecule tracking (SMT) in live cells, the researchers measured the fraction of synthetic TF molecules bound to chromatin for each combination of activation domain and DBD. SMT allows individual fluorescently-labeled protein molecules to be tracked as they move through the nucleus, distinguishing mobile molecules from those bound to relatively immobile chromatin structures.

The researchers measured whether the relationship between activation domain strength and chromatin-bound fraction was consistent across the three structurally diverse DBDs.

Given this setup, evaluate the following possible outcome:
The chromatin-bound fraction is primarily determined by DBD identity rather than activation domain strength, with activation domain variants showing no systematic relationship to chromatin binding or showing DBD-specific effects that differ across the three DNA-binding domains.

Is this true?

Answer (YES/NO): NO